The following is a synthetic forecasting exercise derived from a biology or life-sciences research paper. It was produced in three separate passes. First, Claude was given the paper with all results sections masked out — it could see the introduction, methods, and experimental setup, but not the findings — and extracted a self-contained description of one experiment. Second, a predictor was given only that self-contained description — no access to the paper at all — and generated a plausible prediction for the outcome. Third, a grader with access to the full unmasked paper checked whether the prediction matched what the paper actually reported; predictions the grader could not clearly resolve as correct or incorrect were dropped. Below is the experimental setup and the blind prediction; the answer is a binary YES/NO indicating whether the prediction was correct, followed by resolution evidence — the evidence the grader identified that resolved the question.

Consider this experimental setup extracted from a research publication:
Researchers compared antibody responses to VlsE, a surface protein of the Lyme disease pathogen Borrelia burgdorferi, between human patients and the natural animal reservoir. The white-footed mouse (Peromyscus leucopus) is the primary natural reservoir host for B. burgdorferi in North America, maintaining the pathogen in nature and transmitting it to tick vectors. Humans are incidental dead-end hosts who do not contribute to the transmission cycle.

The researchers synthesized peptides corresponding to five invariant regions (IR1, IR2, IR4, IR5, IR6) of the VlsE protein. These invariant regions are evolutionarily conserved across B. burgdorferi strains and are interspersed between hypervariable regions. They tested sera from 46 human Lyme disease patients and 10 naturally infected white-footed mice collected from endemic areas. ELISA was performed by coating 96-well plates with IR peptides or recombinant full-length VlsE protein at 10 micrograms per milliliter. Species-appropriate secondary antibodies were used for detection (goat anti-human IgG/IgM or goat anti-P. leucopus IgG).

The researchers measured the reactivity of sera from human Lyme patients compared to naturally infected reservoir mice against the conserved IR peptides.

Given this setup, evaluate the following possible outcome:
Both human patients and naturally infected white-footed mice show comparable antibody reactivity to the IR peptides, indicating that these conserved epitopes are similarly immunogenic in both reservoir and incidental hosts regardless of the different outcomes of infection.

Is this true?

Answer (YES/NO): NO